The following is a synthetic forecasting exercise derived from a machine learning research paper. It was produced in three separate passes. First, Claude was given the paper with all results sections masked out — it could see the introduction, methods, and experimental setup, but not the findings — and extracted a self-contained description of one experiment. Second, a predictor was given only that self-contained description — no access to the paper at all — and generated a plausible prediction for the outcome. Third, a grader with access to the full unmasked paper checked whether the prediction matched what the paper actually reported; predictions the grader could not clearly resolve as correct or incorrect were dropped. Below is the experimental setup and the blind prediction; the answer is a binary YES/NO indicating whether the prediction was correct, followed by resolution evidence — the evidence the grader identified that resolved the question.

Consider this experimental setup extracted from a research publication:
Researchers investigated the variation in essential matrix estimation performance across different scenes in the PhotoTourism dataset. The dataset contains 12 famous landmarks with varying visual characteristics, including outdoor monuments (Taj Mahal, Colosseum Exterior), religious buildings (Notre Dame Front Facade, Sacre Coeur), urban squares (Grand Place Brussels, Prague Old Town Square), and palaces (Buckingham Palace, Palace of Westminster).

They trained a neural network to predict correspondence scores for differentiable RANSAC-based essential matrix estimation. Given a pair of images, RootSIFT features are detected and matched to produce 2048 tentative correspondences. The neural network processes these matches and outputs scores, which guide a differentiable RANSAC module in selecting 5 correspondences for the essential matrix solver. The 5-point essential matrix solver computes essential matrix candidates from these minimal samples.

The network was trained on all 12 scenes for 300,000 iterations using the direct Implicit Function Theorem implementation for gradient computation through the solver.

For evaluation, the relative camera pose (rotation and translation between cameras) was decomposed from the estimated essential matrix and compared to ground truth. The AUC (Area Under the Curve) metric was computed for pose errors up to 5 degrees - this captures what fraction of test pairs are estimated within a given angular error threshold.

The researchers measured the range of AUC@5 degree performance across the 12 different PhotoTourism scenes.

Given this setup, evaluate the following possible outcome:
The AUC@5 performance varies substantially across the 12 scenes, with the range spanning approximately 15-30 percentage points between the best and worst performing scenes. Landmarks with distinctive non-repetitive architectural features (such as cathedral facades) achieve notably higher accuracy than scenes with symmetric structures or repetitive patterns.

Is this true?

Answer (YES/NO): NO